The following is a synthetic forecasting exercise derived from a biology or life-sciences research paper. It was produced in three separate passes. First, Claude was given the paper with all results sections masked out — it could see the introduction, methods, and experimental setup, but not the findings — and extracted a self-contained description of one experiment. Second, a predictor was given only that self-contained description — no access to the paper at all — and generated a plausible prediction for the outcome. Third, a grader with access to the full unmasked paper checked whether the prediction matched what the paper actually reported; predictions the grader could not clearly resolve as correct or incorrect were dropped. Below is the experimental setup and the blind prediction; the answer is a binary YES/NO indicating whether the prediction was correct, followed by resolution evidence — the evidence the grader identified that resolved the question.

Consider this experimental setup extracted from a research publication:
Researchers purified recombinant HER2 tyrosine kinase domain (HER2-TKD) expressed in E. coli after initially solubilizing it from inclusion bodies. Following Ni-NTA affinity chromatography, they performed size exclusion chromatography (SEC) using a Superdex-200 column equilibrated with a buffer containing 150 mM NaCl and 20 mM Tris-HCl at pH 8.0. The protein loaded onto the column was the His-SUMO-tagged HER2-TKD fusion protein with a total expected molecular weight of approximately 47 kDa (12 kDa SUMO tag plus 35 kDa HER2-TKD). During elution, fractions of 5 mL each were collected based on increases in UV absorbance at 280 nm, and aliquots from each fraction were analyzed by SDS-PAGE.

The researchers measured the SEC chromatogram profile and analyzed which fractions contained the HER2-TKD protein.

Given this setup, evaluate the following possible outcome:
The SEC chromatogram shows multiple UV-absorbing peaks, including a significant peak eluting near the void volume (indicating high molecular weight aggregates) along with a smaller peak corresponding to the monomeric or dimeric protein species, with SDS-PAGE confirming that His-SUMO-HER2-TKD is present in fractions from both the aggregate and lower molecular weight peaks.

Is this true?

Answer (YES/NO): NO